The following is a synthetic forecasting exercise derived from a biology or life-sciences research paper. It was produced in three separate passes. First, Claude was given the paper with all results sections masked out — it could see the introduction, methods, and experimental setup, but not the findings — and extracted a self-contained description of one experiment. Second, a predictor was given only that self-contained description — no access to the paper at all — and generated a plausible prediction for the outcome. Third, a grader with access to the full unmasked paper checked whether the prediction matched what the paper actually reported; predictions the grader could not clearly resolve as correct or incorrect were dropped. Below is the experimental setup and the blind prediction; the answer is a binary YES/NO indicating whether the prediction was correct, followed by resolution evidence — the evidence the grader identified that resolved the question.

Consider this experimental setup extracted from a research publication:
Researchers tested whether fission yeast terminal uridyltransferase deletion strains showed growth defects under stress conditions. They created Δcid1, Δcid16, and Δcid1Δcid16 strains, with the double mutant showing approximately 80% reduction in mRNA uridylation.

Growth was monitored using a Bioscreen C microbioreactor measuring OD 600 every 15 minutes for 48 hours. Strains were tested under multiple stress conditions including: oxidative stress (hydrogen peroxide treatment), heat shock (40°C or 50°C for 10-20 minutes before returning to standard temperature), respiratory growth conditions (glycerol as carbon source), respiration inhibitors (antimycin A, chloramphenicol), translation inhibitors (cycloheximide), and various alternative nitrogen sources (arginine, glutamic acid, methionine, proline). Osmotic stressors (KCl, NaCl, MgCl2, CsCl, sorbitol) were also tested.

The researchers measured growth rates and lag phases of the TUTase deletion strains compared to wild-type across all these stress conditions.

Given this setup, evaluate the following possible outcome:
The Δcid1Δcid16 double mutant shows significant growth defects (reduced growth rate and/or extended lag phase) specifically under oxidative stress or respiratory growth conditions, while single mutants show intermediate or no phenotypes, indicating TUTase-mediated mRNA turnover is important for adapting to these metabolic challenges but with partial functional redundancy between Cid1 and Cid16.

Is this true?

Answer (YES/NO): NO